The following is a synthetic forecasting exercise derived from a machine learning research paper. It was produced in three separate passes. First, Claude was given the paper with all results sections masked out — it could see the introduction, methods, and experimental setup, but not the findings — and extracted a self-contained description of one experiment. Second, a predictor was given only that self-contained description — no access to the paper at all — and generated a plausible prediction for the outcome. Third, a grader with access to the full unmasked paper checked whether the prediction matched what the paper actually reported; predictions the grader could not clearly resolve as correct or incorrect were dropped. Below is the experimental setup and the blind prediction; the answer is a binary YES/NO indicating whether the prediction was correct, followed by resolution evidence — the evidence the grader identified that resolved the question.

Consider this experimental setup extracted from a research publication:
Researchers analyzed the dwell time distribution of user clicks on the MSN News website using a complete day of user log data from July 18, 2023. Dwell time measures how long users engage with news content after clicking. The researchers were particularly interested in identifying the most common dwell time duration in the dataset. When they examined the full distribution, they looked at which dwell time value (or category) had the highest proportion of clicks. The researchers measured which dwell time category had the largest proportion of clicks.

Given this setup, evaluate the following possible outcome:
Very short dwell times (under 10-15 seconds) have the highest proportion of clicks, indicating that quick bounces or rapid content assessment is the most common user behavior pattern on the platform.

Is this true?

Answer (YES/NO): NO